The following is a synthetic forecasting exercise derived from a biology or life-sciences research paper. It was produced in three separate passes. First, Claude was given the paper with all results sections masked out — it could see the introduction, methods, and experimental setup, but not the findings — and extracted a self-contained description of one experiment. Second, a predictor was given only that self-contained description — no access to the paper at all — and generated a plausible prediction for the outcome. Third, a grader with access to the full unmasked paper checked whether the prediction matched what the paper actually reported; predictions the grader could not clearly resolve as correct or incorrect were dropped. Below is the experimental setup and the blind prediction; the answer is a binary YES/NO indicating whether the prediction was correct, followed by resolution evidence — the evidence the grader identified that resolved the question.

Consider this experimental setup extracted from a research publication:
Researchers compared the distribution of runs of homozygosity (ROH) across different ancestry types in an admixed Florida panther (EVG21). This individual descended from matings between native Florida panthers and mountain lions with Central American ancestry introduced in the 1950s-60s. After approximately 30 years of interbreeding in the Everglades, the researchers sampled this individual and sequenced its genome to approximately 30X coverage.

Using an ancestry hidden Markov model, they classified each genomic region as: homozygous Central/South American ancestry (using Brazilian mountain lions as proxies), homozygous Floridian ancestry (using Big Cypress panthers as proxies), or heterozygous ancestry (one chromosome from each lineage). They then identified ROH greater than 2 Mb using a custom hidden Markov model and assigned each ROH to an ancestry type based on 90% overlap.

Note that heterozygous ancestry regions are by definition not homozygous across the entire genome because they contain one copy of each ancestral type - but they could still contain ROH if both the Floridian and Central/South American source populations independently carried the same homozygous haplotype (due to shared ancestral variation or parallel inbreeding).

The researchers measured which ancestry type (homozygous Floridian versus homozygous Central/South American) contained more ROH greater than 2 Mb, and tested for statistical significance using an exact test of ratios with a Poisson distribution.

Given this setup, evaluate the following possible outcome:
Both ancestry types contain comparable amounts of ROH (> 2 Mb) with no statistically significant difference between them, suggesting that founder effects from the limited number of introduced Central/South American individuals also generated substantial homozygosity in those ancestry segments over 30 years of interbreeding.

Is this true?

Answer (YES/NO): NO